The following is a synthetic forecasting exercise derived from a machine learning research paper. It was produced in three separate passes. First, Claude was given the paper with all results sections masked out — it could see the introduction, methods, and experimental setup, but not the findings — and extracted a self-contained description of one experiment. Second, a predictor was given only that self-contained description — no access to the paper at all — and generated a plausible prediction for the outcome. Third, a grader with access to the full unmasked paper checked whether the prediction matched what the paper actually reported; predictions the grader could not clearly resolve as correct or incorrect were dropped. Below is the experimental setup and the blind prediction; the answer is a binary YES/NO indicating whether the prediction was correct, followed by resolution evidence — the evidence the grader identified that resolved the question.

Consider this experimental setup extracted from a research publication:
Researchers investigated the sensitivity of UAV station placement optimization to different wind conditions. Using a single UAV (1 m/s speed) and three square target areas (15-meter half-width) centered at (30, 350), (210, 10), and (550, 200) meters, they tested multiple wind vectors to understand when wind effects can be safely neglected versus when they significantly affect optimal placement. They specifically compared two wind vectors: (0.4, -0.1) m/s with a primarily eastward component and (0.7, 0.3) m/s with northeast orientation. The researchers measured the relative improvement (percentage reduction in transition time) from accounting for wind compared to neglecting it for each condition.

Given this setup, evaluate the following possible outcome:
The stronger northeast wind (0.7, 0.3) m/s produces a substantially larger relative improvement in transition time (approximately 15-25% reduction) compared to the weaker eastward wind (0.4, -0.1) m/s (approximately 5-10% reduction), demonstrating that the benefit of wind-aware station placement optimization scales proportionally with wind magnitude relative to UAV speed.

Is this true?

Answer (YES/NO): NO